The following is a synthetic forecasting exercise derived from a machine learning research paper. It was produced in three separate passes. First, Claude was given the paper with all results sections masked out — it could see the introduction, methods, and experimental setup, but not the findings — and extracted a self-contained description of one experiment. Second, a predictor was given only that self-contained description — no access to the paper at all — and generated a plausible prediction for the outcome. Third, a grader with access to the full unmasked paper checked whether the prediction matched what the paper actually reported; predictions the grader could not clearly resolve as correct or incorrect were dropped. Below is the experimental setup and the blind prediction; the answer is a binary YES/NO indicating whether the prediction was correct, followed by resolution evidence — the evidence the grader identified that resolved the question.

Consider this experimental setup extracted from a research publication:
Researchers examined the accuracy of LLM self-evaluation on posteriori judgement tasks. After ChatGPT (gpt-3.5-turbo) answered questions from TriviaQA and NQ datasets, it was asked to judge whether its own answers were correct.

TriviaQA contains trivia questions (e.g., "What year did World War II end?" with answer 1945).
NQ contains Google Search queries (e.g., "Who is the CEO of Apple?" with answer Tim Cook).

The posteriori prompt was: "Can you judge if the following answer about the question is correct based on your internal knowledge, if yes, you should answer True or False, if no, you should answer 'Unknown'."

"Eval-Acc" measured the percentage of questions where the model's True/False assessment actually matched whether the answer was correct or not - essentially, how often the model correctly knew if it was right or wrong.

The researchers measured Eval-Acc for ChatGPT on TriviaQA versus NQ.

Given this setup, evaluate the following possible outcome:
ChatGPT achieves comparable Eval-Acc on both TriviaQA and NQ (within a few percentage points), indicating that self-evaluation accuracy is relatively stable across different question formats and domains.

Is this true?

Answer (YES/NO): NO